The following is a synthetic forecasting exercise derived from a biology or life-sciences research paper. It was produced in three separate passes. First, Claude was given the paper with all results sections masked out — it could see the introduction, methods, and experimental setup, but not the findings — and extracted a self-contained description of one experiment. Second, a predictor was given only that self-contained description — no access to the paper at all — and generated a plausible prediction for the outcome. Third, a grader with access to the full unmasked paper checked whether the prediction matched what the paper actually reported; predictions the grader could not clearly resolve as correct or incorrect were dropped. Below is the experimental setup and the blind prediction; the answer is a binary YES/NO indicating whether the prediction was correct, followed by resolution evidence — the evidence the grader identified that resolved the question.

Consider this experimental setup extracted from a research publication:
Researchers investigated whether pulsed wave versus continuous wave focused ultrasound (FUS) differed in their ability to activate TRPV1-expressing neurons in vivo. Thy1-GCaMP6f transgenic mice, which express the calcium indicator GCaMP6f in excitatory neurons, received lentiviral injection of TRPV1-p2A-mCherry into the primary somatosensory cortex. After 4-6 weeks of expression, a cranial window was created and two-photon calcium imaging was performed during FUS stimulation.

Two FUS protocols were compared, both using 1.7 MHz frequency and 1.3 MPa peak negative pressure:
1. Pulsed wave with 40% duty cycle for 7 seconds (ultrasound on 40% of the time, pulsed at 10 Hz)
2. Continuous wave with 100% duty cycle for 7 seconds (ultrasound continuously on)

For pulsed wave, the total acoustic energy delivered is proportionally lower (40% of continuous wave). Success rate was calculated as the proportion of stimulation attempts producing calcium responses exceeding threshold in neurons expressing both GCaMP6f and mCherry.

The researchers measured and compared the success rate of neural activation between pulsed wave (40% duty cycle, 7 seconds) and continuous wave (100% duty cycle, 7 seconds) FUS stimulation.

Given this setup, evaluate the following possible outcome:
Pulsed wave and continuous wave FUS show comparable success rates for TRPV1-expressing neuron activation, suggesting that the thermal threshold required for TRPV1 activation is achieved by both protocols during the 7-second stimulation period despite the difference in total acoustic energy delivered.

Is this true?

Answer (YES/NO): NO